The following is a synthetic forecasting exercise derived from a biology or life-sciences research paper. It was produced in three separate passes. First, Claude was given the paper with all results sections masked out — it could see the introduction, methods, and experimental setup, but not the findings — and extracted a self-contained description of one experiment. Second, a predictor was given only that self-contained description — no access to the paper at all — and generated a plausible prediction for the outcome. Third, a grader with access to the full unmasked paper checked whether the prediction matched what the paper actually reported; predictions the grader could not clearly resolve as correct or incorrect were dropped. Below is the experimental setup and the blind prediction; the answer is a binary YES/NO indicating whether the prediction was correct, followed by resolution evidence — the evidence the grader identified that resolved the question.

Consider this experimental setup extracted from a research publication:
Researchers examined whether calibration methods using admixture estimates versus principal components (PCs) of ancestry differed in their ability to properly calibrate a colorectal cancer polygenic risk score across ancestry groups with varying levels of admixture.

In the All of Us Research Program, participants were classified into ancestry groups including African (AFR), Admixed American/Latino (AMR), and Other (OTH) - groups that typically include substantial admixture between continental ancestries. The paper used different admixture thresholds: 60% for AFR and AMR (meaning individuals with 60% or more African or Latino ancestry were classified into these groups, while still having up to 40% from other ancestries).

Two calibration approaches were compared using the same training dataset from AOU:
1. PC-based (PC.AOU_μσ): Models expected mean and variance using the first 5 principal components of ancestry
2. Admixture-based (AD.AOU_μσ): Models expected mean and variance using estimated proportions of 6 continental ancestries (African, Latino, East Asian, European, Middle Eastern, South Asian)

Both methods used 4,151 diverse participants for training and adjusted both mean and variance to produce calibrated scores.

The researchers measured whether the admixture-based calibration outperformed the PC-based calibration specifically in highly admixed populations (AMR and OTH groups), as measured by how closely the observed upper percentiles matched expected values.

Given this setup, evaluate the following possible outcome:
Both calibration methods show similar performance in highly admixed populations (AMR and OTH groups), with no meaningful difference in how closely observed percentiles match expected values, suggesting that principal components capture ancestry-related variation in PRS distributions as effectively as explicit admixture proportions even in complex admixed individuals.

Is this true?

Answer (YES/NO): NO